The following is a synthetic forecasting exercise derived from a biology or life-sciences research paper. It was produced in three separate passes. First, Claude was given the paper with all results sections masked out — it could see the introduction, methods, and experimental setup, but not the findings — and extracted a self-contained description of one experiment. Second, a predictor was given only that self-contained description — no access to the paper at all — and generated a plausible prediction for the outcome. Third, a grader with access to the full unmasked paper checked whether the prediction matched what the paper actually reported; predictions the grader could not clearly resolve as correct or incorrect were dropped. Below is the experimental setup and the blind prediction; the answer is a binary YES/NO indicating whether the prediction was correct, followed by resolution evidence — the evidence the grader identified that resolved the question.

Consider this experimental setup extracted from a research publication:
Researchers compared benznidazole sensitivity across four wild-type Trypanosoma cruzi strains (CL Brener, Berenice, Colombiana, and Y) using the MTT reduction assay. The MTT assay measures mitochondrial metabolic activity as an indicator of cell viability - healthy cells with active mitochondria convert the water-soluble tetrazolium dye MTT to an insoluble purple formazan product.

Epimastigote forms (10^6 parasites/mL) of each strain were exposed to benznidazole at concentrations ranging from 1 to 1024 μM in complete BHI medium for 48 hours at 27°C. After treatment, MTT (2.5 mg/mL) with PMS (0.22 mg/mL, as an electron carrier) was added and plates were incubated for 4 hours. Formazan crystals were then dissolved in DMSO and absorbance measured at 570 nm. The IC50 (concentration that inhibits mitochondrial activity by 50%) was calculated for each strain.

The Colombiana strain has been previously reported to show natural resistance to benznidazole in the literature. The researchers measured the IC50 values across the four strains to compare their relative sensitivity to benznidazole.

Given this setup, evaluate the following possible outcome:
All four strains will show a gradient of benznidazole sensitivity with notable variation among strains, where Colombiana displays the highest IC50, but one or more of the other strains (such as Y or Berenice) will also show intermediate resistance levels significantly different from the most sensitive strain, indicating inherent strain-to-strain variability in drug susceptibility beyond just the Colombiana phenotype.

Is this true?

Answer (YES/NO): NO